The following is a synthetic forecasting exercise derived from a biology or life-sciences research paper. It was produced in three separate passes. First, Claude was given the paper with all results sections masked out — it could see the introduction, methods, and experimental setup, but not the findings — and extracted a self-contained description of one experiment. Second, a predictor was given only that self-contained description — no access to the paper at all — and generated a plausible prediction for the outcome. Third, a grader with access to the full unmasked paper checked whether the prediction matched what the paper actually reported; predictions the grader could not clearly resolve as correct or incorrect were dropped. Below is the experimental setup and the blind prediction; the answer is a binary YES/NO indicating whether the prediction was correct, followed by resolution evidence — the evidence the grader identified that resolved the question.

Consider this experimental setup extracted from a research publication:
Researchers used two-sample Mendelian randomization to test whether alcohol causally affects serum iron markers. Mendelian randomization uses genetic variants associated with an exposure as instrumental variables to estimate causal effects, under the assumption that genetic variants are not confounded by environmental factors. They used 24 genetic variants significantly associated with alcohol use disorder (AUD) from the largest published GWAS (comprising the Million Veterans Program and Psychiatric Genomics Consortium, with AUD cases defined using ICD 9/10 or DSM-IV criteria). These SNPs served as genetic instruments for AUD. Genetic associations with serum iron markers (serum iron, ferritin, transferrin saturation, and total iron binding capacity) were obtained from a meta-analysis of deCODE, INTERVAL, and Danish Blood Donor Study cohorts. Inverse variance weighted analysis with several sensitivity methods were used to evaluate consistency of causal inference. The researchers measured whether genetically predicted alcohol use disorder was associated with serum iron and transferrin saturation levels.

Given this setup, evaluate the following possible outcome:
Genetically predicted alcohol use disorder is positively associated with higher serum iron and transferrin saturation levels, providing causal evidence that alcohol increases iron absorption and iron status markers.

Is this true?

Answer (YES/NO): YES